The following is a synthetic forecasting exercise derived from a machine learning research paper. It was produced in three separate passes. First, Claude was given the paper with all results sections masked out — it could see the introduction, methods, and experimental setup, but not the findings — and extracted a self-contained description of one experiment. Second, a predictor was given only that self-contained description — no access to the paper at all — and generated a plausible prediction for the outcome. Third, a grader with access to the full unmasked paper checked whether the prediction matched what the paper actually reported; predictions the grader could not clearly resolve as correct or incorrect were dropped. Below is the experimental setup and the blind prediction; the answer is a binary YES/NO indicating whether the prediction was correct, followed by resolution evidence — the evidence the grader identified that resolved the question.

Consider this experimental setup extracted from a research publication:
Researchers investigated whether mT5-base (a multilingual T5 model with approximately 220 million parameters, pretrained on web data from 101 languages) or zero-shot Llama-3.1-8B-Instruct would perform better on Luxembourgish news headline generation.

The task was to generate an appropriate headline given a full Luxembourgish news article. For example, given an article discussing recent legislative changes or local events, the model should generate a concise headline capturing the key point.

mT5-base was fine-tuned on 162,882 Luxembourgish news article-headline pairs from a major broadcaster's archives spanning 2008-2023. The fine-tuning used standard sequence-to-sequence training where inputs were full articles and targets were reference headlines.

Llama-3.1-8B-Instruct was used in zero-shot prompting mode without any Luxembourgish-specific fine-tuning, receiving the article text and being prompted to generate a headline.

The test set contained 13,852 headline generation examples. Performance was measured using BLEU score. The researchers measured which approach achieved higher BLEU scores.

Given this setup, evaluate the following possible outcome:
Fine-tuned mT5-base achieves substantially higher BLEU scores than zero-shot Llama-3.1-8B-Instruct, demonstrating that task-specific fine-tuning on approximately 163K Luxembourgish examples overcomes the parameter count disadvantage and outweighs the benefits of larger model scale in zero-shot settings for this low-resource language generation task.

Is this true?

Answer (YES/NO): YES